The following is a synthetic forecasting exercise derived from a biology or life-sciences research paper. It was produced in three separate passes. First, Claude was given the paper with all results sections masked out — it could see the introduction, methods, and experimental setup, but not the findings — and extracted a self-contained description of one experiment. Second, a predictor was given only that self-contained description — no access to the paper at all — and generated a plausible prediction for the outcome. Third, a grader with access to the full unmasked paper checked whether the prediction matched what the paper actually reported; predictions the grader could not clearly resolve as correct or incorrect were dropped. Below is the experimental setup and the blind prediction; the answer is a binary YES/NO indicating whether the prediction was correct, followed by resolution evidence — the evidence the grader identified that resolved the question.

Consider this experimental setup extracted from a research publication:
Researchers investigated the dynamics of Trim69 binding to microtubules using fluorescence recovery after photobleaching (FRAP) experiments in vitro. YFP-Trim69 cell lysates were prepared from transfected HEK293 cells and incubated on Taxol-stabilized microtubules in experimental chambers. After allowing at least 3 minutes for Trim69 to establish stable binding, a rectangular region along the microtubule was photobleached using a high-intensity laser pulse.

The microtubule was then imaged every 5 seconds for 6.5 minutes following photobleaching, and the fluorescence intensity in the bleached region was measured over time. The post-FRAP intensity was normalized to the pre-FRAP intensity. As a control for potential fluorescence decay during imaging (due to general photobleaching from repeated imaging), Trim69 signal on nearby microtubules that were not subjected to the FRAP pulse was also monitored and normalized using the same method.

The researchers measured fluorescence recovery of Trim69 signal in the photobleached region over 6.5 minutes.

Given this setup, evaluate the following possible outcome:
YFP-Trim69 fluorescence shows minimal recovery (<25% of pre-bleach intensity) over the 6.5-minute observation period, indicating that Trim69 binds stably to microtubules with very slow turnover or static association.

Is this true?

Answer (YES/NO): YES